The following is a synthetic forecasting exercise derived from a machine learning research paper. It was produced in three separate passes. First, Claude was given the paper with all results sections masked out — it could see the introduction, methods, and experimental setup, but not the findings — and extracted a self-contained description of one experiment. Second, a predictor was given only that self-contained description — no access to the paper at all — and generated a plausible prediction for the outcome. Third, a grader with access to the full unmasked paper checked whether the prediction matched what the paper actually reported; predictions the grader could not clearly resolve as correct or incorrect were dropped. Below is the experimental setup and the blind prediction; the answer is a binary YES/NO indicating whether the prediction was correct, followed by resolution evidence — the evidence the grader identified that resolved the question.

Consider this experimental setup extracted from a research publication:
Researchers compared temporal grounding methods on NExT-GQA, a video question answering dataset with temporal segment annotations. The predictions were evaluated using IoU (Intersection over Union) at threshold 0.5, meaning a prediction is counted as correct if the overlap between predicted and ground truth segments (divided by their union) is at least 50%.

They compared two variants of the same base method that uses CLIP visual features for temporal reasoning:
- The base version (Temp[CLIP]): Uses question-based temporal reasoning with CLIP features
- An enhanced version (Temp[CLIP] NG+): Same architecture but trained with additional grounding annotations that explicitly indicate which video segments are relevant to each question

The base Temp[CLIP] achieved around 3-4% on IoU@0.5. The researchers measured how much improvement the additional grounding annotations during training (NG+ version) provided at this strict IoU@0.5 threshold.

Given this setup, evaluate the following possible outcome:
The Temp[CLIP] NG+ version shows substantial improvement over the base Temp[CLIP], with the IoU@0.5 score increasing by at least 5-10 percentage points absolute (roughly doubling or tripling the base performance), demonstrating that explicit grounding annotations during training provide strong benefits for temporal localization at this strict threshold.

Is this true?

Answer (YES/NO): YES